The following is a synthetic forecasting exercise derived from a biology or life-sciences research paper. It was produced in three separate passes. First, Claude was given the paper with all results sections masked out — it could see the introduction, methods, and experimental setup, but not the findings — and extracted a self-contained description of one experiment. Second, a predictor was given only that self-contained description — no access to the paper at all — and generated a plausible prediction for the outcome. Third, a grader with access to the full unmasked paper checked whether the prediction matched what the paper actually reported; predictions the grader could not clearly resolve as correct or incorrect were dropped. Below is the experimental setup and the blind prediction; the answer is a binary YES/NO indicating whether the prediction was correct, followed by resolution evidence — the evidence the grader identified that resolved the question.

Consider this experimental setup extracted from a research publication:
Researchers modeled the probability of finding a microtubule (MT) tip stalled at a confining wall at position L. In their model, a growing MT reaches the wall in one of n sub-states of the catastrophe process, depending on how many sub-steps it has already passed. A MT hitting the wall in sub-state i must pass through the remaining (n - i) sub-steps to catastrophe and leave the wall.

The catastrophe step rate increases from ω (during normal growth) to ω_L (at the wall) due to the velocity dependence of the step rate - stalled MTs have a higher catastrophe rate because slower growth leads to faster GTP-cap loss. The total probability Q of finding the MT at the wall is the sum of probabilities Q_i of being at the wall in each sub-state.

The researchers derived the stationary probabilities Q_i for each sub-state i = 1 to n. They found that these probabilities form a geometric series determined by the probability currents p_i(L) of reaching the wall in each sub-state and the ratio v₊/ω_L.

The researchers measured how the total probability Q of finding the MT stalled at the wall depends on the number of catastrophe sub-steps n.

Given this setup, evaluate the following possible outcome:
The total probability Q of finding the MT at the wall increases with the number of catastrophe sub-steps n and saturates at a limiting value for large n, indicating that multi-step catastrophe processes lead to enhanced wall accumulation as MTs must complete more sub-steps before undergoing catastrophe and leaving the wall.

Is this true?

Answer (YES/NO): YES